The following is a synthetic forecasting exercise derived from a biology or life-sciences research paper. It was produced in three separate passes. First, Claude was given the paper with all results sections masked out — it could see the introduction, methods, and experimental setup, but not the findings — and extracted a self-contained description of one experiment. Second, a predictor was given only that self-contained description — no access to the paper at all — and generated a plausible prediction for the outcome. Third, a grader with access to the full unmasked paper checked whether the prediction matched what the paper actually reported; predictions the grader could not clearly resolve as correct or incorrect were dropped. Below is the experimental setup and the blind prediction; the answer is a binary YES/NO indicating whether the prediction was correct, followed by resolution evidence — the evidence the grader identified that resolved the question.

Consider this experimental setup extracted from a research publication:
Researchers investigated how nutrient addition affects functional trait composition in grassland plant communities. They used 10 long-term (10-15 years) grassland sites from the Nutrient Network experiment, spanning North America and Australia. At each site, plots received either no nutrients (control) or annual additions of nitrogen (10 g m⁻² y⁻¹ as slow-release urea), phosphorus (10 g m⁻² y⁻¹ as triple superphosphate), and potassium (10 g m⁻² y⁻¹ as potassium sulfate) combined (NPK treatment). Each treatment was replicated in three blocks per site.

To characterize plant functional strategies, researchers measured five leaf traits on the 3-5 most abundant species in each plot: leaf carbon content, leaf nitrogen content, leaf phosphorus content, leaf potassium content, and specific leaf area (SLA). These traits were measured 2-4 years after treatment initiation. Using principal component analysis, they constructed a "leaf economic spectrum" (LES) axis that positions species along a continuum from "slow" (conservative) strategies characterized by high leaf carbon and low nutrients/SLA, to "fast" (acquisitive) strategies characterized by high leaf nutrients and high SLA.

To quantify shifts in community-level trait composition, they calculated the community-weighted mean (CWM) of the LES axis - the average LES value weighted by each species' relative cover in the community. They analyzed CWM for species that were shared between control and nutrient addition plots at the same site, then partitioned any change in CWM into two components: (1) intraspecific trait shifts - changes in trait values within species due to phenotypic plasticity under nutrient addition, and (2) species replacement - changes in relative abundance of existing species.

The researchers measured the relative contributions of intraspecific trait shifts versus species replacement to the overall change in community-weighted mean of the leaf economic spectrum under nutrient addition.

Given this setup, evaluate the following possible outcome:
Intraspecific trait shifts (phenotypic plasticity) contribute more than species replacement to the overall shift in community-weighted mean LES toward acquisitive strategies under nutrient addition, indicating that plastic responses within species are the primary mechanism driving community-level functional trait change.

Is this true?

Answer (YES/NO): YES